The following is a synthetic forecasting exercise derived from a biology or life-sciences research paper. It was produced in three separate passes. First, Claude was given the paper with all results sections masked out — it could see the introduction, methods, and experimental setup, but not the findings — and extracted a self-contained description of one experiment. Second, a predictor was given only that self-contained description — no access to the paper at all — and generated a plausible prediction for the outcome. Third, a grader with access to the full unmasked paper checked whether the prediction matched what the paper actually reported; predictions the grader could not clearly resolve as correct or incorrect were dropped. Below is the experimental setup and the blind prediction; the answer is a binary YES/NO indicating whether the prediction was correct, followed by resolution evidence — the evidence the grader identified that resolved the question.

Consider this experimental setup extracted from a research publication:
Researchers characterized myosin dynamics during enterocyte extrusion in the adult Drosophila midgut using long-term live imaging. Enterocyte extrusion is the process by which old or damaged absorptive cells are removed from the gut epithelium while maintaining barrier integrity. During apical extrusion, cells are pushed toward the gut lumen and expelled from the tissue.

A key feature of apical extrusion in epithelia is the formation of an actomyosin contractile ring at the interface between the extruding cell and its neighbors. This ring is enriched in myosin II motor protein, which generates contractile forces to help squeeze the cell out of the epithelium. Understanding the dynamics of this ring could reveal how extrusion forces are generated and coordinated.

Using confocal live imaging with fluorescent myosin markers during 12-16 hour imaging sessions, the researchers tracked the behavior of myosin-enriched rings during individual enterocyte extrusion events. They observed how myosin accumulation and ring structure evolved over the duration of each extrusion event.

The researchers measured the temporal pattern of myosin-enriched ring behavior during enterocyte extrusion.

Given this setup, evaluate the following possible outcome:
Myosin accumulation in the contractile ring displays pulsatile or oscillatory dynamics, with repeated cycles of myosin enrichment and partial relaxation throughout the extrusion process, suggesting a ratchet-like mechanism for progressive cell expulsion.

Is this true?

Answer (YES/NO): YES